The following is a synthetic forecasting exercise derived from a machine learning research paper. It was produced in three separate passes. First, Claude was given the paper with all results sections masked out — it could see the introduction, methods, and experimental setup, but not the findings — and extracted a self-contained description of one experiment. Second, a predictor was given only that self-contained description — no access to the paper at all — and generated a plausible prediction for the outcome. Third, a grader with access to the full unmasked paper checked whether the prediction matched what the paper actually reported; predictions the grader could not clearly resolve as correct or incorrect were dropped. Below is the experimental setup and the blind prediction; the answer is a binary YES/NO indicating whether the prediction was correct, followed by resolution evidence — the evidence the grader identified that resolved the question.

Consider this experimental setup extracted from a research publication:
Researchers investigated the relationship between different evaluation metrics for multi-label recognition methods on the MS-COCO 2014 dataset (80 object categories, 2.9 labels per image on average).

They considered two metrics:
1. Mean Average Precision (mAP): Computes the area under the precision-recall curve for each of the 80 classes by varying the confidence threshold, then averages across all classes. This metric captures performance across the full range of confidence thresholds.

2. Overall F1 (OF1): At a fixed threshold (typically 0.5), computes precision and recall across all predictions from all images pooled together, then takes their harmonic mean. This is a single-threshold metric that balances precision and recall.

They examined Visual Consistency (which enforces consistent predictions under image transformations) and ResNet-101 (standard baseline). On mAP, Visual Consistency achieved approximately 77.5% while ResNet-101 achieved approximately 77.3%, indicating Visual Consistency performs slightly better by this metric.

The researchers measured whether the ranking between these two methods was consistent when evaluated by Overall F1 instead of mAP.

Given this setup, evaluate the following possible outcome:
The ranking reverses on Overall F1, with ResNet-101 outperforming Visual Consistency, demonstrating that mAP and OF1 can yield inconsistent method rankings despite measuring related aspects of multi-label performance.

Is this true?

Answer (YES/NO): YES